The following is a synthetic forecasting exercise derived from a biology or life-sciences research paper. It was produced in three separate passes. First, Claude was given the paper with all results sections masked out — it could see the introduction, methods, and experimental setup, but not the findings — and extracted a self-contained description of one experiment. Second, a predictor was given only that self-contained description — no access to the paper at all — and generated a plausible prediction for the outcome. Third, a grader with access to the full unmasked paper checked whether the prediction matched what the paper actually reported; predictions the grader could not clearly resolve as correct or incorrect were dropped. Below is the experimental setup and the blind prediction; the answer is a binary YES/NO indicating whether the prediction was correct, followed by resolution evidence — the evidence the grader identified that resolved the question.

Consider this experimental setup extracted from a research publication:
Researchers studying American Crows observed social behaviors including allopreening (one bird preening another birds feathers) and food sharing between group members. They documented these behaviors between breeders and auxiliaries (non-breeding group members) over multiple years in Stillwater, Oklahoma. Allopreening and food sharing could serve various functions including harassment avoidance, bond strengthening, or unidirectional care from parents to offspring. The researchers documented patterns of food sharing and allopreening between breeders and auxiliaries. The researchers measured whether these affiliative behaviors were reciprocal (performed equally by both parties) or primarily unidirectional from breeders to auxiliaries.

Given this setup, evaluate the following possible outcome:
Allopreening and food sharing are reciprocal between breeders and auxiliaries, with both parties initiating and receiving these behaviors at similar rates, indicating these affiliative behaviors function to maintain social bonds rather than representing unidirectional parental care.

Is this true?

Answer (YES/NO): NO